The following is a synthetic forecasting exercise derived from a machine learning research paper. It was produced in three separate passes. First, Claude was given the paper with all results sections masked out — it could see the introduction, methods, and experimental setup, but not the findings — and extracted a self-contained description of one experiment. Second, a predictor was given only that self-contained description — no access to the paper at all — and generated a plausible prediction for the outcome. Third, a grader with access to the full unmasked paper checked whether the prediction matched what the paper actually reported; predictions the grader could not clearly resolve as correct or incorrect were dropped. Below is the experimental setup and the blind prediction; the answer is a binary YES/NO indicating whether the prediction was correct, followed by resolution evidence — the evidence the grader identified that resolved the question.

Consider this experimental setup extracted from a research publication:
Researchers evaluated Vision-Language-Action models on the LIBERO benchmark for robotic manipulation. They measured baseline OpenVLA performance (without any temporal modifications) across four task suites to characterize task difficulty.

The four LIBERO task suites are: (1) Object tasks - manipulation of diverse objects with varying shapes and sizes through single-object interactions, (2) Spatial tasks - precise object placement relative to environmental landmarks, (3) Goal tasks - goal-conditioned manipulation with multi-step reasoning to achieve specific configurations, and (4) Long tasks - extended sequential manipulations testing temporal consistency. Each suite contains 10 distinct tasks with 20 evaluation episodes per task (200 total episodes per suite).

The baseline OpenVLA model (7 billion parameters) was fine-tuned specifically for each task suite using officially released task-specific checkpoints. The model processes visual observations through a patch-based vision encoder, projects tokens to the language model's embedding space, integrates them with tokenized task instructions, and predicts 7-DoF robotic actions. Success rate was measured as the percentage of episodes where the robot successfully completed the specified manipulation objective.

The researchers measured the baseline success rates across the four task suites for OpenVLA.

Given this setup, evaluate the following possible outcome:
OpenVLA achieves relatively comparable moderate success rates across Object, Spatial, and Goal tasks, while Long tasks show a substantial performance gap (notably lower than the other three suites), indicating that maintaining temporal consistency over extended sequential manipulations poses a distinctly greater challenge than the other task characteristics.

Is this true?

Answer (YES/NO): NO